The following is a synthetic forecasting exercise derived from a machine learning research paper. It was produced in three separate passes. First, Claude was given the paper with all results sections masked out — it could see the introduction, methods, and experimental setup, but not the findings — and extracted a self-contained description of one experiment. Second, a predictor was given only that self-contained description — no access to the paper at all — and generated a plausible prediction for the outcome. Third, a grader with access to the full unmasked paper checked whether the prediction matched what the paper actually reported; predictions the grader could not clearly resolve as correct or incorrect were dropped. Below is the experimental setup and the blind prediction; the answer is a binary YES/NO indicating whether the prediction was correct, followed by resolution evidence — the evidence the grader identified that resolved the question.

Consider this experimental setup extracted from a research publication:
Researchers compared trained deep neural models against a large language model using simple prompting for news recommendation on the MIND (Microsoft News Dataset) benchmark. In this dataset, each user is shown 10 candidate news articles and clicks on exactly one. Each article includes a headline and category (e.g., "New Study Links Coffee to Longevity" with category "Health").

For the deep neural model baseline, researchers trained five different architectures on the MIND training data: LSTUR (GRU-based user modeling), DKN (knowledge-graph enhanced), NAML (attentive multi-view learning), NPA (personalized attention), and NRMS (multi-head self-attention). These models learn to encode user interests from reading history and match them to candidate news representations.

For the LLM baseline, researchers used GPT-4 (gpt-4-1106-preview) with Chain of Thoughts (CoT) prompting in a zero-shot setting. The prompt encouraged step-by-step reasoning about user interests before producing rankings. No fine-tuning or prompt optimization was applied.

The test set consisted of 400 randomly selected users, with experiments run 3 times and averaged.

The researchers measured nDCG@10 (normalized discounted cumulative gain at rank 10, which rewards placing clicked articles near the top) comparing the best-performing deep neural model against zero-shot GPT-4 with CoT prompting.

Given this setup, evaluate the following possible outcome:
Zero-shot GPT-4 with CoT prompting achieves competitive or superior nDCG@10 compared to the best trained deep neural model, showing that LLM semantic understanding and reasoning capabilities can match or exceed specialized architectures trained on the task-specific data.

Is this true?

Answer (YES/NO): YES